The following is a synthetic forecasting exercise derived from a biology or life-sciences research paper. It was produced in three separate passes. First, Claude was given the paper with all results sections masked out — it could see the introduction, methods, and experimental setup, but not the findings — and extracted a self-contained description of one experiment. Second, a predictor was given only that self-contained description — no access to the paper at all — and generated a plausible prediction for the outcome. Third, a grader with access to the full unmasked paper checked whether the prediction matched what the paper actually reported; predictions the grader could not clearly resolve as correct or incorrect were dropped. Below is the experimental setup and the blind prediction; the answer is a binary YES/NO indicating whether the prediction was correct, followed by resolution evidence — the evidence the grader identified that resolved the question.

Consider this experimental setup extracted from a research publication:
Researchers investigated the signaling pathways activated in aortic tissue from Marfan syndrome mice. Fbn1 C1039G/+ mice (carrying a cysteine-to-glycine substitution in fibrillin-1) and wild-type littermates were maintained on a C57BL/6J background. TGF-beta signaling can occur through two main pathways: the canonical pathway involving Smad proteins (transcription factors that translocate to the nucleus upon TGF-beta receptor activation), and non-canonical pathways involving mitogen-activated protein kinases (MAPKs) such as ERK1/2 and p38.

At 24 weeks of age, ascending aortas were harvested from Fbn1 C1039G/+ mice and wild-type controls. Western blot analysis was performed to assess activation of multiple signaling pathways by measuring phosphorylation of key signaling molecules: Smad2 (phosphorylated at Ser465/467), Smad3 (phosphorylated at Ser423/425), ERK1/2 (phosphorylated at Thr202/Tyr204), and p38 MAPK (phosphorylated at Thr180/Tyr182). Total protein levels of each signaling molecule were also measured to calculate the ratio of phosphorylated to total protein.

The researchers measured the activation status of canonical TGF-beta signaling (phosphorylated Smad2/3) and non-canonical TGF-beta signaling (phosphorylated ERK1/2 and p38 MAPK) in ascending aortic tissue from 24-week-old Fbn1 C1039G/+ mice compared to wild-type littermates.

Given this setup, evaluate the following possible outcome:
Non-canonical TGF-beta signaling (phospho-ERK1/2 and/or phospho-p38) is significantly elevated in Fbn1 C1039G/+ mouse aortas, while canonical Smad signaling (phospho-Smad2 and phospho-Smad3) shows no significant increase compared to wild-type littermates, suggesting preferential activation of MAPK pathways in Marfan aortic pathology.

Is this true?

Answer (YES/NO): NO